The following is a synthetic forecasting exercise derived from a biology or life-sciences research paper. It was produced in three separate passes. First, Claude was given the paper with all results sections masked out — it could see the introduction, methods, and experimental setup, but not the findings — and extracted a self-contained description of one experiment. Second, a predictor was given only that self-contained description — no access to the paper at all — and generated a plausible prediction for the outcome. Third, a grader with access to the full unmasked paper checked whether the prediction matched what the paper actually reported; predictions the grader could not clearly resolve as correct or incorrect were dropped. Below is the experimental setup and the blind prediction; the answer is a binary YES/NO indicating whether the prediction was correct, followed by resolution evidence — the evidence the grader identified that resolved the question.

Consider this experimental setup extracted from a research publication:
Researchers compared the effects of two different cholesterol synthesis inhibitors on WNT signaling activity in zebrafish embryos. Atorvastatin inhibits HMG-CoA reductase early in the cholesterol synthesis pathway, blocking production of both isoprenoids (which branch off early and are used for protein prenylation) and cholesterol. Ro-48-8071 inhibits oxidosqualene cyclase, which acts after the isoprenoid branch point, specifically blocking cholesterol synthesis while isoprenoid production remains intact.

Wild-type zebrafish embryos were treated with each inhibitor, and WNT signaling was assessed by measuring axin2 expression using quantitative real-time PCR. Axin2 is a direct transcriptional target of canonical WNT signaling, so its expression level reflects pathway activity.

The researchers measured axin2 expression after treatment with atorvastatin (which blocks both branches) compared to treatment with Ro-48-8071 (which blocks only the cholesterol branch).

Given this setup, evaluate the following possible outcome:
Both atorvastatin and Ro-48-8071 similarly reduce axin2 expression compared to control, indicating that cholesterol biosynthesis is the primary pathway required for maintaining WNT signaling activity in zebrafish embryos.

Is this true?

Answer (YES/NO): NO